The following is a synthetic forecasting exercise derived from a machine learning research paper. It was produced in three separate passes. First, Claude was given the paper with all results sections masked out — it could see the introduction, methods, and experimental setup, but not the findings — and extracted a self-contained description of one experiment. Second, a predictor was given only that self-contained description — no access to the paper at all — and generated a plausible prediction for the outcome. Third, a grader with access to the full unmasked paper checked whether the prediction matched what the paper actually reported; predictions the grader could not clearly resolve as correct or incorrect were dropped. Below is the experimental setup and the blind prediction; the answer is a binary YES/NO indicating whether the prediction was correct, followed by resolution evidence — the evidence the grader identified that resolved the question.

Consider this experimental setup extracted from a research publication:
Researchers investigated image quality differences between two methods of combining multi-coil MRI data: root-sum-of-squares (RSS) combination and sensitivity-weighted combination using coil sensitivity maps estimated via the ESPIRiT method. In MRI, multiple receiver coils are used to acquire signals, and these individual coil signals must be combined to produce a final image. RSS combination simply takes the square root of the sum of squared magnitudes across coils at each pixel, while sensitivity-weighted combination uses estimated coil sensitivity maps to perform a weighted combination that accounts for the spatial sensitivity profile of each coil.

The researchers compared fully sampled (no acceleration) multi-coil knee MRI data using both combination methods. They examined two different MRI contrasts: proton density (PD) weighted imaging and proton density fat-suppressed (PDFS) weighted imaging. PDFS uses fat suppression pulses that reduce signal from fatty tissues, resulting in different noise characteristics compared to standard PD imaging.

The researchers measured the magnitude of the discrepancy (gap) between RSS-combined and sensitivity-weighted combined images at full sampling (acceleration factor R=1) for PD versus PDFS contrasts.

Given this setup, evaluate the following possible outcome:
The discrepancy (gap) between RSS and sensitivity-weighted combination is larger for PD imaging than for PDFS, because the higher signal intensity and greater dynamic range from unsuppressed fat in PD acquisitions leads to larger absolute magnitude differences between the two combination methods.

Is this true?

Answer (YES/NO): NO